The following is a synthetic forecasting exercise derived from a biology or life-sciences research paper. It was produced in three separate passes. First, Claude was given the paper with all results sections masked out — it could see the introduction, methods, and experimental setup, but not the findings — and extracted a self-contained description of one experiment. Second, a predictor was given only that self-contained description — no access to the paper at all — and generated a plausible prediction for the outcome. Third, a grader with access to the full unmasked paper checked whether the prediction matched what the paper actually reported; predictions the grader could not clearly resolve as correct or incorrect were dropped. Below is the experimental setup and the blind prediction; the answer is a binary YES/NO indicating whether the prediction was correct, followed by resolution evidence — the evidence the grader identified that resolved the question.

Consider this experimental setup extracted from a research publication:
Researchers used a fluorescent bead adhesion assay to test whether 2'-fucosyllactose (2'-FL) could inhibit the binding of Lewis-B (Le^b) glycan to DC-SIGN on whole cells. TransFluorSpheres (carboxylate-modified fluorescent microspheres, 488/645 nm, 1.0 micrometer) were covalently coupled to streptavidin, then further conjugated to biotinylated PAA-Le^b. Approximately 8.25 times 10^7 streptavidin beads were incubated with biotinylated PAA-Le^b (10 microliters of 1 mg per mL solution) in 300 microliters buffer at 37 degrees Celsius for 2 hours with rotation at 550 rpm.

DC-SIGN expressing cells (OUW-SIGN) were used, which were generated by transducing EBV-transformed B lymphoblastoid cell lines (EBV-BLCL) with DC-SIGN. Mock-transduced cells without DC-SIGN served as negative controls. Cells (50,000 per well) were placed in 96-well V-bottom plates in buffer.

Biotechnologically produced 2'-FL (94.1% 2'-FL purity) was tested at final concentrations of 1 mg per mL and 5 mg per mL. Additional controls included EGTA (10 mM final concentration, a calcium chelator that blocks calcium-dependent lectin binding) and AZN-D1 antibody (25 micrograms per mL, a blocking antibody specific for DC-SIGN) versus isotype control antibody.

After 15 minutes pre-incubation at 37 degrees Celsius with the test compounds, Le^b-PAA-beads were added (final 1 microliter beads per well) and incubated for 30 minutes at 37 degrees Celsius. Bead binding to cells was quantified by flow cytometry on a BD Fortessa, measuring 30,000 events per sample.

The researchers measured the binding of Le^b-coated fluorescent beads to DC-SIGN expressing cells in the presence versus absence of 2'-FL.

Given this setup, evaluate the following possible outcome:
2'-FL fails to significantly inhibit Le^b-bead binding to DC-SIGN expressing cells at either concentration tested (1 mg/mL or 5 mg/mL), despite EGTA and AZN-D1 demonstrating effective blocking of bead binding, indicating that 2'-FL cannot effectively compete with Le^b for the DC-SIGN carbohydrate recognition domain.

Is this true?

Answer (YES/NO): NO